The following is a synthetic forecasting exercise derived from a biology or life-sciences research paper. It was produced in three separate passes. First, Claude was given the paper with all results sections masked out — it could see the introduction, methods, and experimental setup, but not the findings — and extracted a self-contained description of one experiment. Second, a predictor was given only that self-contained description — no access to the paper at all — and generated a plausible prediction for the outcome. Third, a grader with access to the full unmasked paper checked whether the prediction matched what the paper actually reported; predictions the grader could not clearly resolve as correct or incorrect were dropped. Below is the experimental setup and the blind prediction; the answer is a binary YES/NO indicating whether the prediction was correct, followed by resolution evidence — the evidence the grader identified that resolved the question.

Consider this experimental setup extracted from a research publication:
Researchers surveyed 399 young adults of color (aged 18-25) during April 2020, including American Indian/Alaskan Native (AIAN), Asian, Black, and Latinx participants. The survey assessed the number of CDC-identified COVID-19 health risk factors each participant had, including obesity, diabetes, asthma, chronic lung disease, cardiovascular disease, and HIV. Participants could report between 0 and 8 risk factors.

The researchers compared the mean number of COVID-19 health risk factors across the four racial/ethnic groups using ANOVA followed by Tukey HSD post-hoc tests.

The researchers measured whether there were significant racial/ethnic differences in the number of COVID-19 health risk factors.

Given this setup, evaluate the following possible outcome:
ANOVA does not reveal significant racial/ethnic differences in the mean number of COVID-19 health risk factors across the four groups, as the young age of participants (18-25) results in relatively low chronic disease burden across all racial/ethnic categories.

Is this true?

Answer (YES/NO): NO